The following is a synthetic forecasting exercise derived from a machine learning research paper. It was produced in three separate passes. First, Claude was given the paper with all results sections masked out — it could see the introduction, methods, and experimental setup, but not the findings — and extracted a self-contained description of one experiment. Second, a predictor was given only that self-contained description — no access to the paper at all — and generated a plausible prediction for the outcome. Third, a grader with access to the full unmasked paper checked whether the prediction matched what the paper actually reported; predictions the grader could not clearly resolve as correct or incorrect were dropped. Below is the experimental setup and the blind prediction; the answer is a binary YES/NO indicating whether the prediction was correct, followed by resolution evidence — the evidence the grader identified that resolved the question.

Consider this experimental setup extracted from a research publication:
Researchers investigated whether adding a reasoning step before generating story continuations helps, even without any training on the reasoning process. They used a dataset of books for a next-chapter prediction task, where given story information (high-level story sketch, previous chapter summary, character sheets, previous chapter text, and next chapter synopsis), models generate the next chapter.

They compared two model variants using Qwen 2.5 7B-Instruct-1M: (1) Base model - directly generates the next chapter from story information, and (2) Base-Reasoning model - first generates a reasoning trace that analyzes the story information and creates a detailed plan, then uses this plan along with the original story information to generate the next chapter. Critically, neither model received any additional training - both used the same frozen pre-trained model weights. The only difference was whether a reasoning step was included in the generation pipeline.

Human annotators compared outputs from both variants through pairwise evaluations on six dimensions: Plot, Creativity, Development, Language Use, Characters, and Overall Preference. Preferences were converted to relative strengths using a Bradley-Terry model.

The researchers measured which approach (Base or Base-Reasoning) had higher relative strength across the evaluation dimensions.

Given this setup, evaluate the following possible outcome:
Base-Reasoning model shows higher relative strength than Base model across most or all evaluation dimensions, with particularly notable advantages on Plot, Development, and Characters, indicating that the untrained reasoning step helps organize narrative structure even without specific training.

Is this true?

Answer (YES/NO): NO